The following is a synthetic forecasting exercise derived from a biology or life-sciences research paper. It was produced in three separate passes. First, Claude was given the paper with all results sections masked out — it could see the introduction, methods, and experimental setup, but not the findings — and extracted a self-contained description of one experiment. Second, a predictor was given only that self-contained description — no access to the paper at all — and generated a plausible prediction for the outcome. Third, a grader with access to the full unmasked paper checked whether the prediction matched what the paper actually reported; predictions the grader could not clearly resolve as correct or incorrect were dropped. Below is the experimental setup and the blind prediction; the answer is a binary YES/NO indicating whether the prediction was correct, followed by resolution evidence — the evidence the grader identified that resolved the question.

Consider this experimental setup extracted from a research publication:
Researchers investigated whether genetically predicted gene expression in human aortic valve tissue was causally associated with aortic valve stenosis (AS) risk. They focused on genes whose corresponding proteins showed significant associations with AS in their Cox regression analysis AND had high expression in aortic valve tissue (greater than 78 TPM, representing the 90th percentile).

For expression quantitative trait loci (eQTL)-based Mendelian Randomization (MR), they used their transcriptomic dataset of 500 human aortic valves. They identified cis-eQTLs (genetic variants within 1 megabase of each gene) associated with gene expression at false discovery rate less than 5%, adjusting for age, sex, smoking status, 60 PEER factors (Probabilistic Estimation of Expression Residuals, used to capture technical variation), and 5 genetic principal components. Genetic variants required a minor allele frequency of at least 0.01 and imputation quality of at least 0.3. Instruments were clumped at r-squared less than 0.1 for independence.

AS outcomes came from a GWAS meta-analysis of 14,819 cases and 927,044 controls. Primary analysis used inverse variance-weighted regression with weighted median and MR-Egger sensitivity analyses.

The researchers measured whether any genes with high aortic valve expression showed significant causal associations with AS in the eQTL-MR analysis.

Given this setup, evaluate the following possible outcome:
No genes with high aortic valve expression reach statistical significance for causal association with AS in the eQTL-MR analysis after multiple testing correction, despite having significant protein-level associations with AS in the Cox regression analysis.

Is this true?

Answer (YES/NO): NO